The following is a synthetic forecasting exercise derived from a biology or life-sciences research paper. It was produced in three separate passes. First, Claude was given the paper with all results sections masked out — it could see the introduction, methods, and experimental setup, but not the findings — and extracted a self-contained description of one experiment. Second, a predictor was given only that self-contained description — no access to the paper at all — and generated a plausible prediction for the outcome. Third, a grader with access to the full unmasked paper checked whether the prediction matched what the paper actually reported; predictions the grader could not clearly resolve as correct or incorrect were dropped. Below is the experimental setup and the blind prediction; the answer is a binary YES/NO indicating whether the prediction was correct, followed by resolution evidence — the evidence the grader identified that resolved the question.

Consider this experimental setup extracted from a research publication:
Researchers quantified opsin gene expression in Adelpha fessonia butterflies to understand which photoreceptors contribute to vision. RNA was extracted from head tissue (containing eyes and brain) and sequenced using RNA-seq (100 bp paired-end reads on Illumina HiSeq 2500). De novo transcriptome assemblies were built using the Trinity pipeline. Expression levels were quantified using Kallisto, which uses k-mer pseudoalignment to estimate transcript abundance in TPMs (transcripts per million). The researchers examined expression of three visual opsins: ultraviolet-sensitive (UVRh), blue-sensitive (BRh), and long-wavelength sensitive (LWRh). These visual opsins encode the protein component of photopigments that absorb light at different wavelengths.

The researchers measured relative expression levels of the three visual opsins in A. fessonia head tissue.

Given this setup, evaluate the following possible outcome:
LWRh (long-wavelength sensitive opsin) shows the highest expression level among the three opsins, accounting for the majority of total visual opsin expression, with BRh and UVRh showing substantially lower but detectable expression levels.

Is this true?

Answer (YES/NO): NO